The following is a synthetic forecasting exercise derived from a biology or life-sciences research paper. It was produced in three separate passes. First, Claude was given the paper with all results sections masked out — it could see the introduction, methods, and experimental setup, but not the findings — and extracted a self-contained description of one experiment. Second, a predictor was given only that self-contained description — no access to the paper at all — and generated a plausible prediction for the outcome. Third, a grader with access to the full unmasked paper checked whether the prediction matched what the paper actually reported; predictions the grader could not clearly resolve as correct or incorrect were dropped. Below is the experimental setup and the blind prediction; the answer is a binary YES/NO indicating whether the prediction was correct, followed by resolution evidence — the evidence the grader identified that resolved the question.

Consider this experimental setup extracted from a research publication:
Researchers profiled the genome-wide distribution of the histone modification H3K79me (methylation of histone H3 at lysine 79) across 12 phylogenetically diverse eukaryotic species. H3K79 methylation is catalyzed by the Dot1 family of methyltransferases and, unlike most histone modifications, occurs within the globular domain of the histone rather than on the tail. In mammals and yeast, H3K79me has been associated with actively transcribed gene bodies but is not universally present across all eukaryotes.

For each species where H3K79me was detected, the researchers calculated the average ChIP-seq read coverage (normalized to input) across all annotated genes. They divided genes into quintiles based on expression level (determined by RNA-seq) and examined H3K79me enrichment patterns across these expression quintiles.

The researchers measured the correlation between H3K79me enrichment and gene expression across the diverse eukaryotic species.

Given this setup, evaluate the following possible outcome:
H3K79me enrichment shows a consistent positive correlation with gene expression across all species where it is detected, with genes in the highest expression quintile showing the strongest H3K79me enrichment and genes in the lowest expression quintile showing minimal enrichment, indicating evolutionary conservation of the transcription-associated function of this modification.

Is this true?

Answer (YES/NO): NO